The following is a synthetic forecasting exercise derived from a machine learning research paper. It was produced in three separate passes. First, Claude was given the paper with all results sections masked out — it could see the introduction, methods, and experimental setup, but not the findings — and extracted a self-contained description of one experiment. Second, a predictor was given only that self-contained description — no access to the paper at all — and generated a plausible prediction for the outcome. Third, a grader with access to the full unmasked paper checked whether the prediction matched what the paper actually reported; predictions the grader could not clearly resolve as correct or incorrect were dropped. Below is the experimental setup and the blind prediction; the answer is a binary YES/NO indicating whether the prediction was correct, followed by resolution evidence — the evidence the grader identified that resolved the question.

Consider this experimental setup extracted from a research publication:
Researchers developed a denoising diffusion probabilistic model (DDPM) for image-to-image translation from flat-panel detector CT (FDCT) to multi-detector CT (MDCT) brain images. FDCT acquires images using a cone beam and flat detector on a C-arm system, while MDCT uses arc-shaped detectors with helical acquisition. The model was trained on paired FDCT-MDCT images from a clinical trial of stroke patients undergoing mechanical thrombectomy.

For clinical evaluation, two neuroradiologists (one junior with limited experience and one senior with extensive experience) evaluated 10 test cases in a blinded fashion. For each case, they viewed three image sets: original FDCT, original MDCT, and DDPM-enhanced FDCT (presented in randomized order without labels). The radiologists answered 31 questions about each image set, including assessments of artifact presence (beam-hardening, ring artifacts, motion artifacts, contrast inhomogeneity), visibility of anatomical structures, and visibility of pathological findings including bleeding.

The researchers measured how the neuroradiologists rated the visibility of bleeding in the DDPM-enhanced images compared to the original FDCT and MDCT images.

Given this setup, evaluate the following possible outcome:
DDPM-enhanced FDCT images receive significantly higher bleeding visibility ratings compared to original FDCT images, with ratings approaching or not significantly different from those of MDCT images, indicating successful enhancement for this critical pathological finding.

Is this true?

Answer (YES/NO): NO